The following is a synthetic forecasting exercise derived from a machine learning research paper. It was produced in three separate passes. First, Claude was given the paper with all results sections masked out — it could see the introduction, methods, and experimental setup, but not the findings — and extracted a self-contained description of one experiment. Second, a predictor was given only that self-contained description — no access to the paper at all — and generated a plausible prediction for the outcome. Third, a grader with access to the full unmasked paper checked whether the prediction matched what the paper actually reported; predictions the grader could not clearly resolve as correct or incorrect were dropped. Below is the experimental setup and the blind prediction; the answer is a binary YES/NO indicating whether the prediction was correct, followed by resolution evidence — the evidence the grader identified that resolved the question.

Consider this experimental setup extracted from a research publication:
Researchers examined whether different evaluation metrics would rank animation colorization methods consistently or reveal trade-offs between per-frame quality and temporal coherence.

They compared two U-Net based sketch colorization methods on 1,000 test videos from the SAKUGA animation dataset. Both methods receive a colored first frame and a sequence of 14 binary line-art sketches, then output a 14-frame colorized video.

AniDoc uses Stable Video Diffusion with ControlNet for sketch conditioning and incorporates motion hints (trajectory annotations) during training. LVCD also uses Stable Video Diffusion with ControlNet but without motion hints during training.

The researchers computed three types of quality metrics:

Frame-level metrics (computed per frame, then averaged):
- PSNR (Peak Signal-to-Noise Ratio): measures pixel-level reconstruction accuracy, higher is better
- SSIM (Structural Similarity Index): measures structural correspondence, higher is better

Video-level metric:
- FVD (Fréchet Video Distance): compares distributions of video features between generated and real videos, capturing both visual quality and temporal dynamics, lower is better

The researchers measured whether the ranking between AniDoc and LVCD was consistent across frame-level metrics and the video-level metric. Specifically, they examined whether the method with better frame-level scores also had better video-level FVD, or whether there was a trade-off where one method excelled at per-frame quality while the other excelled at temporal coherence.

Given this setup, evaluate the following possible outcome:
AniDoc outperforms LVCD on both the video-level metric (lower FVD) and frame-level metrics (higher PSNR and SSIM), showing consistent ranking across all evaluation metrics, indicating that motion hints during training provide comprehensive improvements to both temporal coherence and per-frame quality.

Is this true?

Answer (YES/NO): YES